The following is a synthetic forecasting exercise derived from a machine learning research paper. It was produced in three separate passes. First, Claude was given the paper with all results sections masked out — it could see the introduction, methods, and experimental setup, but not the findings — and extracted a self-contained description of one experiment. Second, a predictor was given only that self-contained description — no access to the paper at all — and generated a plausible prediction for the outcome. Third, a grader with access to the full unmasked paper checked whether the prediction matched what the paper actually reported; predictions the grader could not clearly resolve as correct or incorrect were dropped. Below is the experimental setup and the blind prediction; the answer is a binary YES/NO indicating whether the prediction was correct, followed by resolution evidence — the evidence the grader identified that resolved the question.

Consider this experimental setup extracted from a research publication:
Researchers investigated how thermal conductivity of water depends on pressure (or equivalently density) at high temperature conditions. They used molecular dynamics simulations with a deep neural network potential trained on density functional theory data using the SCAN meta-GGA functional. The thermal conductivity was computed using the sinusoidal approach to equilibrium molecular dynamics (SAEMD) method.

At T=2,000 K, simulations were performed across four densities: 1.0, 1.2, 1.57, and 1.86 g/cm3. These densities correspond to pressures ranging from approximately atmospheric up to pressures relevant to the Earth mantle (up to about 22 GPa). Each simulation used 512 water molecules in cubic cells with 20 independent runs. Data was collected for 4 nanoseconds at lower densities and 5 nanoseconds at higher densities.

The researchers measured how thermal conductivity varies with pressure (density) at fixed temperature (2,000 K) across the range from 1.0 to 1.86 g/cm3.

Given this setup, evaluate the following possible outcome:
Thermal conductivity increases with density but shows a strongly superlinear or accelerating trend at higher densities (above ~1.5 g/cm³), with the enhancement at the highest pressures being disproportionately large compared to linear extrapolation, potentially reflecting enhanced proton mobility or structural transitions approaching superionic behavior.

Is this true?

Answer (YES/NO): NO